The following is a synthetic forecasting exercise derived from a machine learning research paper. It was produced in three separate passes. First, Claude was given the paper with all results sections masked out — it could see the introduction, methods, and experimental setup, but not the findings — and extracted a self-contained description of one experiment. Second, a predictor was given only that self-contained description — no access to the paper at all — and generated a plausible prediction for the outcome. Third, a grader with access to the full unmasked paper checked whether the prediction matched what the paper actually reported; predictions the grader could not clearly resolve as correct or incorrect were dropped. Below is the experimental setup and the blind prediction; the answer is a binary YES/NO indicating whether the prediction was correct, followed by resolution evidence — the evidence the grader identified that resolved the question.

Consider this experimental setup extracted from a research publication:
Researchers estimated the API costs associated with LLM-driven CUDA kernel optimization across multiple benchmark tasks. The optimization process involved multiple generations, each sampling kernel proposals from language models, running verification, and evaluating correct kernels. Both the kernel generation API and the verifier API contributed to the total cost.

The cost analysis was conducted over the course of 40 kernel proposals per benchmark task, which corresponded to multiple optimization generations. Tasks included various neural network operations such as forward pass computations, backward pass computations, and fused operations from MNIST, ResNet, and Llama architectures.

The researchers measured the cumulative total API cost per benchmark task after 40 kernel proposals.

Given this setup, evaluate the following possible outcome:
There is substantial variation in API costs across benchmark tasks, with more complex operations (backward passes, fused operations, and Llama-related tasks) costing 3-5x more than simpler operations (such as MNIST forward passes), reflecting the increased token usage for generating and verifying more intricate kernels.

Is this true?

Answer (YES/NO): NO